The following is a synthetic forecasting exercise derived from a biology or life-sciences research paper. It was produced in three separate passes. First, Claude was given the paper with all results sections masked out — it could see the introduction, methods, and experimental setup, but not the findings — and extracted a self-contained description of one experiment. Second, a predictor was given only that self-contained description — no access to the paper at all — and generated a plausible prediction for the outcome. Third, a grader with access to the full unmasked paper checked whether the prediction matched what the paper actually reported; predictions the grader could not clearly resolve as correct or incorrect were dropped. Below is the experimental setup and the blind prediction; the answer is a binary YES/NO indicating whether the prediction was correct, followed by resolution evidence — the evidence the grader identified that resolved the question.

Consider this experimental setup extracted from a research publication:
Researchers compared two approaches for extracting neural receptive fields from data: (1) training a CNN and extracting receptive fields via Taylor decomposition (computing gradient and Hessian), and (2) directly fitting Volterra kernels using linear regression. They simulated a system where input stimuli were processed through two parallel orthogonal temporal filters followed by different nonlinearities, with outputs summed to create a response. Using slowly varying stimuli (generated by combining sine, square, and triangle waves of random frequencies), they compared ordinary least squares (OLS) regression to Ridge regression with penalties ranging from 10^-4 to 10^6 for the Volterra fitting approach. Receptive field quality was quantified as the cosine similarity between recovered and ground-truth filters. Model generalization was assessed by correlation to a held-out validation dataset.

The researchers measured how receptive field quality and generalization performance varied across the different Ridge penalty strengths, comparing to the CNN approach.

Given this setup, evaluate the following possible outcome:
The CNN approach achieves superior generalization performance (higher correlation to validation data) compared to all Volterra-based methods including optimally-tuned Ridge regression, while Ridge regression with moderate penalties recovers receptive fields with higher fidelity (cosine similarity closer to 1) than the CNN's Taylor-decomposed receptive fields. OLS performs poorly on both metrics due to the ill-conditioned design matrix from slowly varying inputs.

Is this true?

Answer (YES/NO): NO